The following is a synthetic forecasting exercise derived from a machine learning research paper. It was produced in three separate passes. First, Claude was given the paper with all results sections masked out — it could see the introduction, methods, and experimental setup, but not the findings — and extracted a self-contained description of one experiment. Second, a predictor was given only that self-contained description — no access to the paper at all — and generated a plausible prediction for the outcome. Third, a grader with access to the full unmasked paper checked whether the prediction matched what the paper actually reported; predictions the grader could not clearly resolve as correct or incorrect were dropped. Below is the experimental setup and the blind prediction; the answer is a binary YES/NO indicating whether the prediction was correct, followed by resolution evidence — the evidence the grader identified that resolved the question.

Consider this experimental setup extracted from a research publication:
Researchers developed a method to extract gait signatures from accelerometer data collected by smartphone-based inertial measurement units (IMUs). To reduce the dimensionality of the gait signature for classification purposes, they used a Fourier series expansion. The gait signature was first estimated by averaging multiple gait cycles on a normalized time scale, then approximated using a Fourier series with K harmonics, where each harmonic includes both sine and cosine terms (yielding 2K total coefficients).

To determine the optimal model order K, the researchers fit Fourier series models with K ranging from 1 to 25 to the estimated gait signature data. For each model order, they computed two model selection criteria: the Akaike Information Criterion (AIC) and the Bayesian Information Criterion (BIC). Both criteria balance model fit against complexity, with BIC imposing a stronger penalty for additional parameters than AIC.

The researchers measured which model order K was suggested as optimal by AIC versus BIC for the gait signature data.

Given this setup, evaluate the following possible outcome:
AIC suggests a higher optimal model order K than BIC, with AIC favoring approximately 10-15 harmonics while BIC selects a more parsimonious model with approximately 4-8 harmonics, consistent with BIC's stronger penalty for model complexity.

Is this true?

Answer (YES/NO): NO